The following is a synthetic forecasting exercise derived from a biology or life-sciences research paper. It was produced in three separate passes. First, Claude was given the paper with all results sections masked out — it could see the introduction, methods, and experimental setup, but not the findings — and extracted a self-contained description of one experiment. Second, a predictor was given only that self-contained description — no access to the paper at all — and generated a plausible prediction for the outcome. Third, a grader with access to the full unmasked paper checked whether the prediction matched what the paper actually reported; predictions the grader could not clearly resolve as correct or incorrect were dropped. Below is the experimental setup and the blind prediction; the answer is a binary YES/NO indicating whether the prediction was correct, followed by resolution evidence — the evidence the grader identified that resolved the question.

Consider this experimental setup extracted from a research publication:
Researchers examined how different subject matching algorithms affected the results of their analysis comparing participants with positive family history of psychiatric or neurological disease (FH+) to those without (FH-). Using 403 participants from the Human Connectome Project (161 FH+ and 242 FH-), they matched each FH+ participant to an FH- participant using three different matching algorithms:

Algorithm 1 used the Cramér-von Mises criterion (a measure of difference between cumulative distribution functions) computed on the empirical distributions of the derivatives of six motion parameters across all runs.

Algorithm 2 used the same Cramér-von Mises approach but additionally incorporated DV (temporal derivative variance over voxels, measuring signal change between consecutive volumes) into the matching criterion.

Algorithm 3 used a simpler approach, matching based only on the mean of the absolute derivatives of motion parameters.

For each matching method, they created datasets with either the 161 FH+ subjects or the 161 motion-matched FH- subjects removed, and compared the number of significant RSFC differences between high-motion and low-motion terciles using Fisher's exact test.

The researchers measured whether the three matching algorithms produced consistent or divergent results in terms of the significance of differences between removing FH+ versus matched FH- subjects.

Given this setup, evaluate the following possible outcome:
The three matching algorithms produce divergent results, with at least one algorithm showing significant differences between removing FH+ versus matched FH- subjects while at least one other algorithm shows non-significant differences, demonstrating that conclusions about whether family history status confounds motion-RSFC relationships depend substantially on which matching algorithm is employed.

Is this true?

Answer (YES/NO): NO